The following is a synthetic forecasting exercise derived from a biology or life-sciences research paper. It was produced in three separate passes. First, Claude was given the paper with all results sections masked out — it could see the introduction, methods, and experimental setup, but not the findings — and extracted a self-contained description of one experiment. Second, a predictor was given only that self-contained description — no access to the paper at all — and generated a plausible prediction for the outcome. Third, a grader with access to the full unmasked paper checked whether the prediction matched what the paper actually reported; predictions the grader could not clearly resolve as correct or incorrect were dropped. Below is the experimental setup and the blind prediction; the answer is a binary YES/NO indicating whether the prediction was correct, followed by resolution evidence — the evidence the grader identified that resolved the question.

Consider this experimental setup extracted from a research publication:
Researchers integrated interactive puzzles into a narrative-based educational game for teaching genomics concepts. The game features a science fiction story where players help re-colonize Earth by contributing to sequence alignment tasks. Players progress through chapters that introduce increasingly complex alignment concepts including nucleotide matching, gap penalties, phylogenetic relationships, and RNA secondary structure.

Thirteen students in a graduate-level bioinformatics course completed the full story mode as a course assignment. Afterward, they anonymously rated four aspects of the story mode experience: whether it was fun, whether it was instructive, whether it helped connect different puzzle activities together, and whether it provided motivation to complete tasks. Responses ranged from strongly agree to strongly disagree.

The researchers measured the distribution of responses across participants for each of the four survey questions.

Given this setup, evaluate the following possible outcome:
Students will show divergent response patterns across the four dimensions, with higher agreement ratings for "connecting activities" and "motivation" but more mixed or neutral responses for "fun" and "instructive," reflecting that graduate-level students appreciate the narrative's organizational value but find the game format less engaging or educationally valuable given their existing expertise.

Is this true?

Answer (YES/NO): NO